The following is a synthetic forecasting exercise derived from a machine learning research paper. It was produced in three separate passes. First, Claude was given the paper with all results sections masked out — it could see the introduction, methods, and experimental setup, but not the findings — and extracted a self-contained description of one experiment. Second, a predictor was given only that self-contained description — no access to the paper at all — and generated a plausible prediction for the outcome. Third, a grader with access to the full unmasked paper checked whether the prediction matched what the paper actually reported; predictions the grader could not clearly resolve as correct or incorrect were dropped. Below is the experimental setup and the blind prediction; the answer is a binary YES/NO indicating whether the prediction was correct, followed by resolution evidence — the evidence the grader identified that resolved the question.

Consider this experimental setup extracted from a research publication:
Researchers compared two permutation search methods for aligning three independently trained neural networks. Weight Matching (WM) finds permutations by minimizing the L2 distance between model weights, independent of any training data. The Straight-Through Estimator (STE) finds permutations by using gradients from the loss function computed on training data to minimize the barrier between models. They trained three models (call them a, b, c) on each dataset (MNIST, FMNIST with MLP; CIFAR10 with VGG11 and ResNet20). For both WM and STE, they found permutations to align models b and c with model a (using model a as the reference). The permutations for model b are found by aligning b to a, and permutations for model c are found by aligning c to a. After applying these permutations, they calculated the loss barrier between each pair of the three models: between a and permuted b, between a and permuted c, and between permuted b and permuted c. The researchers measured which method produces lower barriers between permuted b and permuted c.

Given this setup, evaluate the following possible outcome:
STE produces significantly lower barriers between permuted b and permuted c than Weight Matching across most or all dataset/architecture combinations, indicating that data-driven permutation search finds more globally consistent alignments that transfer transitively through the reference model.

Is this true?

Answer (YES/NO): NO